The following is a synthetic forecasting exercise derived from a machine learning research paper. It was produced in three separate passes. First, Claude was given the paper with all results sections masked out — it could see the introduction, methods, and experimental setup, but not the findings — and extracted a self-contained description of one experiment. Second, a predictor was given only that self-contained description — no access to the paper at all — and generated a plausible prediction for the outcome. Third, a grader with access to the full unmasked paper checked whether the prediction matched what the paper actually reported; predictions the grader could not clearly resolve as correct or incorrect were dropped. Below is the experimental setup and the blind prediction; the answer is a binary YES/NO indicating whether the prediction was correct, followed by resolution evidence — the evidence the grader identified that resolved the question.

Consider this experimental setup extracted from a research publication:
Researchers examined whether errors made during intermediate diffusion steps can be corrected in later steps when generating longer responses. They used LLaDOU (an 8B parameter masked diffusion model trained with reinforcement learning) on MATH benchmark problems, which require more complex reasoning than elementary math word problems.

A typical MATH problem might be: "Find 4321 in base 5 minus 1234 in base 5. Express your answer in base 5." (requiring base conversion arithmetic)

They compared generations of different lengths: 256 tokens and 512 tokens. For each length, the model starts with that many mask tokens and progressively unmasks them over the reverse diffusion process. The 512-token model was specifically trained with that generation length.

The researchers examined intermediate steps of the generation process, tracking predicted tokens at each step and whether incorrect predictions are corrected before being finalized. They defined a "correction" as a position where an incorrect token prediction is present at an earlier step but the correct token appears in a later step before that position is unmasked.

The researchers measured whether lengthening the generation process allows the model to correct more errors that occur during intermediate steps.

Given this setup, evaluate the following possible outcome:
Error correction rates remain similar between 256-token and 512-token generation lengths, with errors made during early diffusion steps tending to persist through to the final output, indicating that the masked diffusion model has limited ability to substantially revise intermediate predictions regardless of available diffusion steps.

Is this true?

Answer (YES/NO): NO